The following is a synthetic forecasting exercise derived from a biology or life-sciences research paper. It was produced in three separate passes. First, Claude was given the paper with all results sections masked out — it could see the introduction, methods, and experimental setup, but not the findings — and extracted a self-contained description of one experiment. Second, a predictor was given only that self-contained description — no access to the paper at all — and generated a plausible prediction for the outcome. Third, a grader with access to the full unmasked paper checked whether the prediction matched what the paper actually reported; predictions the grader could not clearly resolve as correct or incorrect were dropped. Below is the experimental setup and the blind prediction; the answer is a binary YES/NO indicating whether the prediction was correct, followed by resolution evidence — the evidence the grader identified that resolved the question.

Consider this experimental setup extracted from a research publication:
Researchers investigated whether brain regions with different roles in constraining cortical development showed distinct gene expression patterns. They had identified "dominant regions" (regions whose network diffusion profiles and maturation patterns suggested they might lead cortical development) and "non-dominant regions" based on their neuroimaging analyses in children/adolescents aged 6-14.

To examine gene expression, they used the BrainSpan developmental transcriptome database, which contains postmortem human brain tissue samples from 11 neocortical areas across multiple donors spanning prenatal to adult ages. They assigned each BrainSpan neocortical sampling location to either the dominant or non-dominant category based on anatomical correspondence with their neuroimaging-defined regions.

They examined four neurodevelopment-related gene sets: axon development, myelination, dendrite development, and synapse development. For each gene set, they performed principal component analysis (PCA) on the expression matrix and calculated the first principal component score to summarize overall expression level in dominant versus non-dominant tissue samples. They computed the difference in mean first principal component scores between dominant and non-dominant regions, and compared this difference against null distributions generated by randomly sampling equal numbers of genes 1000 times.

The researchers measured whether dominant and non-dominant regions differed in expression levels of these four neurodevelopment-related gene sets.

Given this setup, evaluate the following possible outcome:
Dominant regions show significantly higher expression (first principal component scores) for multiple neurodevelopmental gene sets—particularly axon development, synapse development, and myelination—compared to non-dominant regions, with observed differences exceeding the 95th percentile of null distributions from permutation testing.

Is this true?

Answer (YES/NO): NO